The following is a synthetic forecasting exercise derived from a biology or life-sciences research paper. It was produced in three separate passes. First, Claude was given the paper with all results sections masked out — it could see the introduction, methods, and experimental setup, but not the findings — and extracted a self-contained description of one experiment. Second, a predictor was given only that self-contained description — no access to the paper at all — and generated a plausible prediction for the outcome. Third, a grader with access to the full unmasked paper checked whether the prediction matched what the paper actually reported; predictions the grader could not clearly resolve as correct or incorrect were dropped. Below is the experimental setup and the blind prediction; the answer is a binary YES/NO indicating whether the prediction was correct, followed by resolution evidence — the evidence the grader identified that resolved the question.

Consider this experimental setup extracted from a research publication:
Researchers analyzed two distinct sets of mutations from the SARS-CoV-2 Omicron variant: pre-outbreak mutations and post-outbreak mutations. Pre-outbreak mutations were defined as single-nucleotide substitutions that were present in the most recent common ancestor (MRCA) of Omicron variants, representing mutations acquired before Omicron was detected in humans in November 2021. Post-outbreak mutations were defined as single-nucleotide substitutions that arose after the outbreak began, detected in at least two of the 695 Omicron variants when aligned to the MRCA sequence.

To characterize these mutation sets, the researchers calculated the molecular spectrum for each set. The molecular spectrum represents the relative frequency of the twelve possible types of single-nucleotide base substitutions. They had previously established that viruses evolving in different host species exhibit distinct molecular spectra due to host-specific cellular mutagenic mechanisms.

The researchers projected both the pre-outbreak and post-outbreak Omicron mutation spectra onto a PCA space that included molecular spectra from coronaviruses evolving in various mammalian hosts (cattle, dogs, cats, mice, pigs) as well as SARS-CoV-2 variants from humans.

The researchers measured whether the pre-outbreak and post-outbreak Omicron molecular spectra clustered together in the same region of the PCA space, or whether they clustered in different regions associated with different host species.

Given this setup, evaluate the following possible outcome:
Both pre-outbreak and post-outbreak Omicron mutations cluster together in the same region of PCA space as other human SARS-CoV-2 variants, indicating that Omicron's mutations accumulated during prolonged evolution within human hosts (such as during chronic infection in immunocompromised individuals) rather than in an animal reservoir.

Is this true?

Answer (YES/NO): NO